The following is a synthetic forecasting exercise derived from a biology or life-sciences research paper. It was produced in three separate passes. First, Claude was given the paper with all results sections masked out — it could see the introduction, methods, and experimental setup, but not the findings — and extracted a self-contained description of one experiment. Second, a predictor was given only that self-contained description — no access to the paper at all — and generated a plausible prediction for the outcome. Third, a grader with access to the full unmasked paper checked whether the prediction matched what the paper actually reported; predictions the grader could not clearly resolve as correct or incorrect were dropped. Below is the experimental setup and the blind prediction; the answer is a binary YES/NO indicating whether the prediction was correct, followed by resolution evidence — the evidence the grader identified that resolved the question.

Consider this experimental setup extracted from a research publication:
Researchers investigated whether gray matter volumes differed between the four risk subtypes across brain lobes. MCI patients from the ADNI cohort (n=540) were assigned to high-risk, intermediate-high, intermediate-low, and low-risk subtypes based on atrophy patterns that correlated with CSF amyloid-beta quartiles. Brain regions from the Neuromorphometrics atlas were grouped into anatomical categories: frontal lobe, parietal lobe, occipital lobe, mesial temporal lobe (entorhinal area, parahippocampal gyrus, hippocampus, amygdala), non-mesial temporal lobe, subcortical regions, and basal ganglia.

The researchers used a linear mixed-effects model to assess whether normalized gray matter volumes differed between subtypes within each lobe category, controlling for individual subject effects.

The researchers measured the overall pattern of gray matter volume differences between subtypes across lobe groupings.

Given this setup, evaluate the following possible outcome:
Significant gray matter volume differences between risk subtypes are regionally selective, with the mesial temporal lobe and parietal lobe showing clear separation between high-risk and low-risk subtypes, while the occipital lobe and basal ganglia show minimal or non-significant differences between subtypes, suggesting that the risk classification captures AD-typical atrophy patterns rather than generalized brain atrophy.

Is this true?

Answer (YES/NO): NO